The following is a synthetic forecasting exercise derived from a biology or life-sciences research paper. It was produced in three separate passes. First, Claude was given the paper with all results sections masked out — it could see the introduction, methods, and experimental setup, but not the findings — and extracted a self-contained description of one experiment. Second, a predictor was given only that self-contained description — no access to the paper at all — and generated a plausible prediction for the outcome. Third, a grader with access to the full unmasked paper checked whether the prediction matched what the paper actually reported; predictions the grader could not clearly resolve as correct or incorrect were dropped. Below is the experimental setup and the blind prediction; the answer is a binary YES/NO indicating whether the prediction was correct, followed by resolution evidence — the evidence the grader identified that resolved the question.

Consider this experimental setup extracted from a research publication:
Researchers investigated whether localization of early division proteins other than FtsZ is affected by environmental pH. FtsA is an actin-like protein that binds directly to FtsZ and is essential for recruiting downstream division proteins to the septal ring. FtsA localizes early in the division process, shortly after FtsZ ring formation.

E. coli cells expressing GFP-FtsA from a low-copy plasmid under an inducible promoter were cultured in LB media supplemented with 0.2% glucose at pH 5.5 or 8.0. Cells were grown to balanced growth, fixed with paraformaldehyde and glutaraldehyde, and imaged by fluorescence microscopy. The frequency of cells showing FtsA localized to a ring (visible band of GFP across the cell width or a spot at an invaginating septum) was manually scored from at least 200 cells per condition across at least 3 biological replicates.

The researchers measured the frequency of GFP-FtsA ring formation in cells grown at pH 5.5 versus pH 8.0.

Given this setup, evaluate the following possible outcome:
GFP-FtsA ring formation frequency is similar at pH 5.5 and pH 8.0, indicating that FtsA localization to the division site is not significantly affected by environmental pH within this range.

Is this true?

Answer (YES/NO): YES